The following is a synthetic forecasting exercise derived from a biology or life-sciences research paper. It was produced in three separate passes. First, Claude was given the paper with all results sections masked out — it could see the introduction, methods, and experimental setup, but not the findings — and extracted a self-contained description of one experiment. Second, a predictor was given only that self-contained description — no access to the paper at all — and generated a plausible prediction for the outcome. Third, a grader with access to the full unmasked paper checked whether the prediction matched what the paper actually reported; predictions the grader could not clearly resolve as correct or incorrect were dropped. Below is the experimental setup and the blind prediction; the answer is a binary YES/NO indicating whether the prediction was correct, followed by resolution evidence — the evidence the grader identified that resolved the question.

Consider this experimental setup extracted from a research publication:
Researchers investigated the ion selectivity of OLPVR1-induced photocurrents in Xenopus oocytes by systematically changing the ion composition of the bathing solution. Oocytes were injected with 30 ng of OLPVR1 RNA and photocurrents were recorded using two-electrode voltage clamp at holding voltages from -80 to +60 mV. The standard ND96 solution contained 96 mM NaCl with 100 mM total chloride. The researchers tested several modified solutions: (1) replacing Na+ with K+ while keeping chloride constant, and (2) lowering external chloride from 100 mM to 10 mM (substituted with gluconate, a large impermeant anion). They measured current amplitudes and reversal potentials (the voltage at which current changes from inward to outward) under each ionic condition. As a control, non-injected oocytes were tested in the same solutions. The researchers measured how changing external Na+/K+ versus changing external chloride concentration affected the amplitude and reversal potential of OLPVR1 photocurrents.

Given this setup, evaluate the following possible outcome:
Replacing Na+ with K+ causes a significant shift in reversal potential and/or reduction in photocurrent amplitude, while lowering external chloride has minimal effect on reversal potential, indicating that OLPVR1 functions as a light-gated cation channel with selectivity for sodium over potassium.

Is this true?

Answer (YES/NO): NO